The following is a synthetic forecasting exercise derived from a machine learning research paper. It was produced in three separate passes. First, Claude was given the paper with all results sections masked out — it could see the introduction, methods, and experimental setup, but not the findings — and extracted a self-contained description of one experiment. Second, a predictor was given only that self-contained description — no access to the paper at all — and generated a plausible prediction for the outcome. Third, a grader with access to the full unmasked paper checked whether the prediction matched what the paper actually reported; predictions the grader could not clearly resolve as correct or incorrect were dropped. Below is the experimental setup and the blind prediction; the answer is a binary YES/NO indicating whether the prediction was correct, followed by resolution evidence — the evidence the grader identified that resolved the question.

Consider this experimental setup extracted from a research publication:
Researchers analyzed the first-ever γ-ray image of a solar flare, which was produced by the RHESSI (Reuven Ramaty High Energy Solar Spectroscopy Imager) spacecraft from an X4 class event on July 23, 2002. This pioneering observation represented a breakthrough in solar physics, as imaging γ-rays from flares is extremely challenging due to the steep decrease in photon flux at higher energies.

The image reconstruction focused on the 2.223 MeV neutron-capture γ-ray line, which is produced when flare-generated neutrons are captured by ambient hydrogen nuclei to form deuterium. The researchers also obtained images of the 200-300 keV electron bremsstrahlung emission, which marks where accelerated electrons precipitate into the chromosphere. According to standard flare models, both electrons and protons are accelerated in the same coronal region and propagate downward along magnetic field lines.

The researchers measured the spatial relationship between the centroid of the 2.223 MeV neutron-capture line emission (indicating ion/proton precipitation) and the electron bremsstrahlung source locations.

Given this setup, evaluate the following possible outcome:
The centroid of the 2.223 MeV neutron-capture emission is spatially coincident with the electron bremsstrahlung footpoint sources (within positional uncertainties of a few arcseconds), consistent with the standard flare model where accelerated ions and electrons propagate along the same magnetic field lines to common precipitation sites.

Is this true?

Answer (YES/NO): YES